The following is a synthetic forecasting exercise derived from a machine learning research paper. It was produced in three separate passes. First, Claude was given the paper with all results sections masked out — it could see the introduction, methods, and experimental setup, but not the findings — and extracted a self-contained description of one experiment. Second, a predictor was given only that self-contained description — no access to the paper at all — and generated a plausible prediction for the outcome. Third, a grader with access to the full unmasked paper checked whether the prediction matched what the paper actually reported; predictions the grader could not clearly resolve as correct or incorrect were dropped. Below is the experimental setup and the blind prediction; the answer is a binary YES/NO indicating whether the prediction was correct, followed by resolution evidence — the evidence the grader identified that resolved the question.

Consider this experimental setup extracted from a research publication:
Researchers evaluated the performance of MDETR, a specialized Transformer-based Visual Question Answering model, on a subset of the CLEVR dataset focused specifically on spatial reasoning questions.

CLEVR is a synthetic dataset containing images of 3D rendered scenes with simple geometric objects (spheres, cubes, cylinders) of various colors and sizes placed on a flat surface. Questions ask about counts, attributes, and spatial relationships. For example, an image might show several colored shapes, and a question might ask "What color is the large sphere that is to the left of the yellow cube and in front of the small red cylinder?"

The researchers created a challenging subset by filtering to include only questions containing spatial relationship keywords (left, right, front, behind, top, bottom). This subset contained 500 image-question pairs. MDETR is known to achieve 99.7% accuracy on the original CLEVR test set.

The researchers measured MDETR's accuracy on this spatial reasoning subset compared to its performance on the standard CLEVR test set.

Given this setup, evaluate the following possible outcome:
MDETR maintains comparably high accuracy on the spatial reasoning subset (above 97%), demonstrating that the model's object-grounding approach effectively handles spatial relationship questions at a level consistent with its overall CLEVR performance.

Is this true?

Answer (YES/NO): NO